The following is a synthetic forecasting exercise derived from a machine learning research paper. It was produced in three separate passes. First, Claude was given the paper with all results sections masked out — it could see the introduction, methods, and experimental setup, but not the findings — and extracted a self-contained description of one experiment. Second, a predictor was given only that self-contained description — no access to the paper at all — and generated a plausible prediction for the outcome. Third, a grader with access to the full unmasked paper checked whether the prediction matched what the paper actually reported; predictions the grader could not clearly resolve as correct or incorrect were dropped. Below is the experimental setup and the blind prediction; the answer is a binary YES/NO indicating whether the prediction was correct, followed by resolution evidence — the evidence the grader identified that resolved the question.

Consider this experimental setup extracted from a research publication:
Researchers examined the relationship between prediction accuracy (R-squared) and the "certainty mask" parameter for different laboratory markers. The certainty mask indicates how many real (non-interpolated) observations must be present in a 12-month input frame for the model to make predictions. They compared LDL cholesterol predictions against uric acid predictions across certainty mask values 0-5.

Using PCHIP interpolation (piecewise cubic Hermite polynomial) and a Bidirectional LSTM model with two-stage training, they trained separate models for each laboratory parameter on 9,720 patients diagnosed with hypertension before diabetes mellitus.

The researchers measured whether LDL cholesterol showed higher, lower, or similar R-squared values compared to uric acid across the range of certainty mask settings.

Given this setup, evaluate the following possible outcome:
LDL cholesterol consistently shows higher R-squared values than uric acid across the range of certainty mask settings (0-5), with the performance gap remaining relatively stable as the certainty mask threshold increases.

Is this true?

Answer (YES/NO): NO